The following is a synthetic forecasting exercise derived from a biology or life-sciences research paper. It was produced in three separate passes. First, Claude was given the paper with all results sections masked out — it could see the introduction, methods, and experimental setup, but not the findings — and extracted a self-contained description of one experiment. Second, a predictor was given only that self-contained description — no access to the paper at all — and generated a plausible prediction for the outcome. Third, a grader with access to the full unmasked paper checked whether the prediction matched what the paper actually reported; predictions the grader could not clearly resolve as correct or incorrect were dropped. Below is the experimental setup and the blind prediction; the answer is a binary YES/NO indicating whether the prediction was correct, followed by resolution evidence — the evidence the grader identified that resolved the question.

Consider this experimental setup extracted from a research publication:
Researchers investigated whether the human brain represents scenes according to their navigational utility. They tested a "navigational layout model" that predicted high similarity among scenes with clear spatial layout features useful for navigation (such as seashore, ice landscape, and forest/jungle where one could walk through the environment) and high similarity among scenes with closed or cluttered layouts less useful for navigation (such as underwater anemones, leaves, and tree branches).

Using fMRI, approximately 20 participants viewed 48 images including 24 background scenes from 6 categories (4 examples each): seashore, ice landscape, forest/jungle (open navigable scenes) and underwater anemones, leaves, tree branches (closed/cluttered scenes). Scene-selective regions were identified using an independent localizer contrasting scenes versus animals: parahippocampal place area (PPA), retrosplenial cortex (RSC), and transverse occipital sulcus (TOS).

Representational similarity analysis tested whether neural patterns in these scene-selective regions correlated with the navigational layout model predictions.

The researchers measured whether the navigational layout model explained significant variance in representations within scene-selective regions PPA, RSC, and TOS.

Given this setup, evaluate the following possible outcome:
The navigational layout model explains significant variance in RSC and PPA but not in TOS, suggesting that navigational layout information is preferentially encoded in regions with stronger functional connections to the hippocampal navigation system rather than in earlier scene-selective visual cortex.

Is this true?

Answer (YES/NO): NO